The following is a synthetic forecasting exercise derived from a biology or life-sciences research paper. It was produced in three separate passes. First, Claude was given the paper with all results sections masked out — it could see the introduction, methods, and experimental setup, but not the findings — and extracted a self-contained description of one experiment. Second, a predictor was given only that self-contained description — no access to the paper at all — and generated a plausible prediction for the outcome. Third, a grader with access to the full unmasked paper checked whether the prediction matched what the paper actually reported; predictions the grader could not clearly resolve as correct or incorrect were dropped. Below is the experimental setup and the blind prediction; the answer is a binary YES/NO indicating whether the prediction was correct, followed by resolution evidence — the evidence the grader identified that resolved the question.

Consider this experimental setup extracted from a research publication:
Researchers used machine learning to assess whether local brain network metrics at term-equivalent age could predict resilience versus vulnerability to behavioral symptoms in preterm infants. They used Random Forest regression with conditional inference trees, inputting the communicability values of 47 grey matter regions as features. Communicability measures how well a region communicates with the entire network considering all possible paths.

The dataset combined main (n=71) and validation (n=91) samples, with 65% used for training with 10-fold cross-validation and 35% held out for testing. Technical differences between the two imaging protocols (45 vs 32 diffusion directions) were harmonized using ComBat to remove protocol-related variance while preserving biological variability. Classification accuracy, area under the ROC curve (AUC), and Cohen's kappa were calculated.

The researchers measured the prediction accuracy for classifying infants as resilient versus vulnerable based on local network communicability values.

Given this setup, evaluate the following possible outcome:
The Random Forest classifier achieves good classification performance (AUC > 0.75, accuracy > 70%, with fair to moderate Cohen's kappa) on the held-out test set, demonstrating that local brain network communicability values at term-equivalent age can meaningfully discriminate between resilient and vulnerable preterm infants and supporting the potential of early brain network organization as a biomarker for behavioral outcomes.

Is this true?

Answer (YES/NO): YES